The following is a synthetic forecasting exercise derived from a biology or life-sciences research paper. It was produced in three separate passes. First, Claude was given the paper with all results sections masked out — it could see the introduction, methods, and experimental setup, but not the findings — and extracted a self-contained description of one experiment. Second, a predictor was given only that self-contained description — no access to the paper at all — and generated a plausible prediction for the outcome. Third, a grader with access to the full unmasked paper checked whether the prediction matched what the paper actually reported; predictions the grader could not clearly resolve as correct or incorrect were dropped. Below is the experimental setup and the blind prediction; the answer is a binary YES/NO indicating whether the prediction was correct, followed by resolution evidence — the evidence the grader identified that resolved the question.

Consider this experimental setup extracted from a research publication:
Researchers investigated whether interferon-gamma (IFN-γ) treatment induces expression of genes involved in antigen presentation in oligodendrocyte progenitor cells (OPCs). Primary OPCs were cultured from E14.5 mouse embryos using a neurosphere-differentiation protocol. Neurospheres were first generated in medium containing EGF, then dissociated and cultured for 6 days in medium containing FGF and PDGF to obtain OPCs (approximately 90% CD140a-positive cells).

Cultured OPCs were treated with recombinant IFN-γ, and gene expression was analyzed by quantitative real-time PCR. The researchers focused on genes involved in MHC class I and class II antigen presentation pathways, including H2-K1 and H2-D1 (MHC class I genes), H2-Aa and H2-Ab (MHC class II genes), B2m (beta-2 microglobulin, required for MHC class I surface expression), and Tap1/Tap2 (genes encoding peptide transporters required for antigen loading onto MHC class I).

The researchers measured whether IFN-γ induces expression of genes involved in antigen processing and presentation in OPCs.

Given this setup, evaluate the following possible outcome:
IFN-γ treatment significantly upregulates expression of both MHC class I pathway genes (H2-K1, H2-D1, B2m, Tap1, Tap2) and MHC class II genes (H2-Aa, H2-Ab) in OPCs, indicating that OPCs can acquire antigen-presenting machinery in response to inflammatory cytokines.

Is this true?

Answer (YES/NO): YES